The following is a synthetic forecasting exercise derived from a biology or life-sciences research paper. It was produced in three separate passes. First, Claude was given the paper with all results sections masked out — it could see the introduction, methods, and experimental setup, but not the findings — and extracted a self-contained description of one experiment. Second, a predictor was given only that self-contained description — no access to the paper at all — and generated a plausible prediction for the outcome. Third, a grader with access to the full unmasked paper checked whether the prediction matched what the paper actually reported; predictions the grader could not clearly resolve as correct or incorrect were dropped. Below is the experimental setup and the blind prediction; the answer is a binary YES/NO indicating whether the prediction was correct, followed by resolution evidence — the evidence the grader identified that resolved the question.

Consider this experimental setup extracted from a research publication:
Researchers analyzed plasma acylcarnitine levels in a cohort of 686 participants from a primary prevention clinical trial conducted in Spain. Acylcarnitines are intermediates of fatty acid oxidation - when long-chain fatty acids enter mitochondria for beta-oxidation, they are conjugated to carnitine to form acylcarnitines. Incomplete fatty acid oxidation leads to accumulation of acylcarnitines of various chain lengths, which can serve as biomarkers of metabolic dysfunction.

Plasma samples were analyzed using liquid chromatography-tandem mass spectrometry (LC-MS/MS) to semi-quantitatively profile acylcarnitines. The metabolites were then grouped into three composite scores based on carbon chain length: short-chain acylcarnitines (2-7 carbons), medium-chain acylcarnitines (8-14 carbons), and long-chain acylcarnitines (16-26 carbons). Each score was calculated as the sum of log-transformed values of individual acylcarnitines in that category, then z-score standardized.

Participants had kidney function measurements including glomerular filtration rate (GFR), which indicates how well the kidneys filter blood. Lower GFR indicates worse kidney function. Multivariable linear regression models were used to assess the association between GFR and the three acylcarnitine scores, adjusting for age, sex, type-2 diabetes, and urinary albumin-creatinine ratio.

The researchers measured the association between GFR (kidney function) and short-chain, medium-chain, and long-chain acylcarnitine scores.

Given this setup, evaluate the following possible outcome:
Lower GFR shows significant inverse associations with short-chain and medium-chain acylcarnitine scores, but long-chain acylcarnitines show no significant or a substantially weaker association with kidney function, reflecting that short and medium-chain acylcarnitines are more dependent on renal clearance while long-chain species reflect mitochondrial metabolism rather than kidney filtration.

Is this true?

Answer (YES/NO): YES